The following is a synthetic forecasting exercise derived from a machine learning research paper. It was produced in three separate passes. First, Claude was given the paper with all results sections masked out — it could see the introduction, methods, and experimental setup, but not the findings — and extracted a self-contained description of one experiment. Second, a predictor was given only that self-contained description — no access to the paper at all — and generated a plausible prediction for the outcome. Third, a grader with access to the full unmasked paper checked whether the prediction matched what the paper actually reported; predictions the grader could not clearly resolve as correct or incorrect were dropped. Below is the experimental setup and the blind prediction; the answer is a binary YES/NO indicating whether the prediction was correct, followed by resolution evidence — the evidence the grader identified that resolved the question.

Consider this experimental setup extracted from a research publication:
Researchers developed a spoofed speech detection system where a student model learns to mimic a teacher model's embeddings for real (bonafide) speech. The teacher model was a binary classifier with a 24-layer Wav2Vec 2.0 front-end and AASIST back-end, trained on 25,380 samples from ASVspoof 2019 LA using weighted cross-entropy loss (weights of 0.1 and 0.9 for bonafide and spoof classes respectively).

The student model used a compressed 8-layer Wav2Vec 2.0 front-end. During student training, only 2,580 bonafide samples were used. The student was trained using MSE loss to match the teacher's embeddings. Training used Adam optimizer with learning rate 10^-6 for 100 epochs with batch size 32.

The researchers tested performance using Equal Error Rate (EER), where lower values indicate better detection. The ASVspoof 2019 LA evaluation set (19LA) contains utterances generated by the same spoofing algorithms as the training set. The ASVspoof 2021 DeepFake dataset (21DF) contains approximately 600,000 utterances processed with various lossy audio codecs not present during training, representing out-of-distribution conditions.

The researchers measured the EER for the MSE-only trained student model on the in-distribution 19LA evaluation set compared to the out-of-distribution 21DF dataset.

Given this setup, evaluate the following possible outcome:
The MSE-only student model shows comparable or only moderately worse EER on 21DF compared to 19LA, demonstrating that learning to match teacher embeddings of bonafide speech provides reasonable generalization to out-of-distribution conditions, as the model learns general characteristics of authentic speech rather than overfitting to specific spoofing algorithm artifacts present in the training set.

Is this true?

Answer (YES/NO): NO